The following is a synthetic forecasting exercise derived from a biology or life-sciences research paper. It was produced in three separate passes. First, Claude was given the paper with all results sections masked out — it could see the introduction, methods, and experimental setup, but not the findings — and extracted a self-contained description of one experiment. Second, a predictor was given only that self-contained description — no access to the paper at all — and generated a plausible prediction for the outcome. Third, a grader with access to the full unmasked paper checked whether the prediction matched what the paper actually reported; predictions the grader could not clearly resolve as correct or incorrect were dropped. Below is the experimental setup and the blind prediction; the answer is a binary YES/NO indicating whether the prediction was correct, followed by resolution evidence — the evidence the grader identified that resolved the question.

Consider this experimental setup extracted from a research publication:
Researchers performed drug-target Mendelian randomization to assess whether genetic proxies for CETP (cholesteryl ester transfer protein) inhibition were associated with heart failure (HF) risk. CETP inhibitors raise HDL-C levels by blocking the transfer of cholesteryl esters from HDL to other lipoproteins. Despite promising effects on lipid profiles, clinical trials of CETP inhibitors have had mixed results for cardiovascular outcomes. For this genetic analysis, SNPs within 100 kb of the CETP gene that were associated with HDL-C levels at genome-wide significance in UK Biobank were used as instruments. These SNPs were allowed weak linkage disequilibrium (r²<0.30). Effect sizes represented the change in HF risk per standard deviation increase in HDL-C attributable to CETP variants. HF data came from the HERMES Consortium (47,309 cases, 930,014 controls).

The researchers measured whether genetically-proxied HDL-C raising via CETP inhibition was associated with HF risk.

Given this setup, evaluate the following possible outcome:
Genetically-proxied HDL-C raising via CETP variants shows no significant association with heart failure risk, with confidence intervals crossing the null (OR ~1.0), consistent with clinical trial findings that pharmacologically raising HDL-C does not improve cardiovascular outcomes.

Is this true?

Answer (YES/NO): NO